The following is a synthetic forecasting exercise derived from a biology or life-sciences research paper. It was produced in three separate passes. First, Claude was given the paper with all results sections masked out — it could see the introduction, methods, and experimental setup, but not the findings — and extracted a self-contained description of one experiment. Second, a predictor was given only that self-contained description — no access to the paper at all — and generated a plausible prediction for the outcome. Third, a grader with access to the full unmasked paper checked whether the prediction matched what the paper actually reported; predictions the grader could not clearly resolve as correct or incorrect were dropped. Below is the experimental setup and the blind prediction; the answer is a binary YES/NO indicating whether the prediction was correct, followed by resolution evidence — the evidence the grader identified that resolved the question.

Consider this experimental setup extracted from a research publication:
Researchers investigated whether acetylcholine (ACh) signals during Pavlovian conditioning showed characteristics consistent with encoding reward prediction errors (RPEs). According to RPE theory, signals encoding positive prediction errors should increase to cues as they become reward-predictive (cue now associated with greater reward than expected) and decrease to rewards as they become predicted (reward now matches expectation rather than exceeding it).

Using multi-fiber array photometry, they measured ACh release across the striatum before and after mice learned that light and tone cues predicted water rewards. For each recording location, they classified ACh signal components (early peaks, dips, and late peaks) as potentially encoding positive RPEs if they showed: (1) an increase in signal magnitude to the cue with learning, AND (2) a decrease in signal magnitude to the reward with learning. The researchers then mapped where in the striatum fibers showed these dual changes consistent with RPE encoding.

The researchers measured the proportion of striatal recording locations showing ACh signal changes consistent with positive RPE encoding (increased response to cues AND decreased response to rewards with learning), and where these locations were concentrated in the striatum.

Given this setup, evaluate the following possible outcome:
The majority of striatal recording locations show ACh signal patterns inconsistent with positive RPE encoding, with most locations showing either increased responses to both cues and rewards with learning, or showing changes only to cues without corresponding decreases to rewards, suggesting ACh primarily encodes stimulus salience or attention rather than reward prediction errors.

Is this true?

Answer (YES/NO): NO